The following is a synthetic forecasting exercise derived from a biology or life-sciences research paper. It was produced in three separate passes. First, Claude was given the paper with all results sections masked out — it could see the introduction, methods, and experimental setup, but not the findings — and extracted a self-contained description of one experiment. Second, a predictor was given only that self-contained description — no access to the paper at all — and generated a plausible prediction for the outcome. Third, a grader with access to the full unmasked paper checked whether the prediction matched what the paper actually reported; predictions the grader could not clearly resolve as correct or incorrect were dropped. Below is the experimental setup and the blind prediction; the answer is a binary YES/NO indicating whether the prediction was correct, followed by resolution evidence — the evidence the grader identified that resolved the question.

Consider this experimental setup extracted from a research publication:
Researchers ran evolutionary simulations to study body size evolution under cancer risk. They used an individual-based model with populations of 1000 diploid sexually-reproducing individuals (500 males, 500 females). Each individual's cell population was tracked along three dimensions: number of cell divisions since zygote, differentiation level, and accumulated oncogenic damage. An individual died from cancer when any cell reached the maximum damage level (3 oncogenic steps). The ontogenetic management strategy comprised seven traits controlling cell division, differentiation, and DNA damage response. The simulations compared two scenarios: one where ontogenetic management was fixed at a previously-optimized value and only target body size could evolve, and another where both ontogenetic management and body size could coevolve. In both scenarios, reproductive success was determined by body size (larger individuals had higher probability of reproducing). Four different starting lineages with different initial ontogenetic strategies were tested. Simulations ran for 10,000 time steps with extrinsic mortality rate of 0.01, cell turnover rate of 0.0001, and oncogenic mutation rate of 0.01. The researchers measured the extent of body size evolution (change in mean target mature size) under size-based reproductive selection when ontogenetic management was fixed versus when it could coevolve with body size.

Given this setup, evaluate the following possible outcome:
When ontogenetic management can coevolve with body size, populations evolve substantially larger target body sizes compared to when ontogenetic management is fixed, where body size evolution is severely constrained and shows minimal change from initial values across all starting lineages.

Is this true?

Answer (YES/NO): YES